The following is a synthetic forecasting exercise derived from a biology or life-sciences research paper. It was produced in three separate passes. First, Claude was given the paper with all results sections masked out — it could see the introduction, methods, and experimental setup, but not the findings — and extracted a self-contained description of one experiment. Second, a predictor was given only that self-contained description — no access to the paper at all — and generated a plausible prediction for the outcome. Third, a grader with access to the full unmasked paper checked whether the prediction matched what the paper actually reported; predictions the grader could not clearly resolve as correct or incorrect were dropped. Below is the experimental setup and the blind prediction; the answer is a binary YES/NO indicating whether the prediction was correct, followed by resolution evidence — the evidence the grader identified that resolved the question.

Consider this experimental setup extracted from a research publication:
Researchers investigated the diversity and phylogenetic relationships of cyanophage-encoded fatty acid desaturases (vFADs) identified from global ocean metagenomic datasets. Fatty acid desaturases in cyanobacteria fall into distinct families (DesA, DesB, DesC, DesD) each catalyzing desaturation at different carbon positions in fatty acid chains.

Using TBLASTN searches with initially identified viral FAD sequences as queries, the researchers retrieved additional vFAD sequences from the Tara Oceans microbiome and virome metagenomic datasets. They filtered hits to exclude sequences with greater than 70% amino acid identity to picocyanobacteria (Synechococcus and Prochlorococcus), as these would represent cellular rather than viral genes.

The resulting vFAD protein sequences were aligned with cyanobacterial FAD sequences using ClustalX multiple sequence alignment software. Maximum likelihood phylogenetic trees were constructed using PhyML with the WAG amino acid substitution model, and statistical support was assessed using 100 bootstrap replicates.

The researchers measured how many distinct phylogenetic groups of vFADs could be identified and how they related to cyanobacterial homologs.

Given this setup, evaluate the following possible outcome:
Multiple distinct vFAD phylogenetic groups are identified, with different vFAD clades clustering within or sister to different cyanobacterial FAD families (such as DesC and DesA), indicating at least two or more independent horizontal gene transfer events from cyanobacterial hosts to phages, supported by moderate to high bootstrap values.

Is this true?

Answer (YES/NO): NO